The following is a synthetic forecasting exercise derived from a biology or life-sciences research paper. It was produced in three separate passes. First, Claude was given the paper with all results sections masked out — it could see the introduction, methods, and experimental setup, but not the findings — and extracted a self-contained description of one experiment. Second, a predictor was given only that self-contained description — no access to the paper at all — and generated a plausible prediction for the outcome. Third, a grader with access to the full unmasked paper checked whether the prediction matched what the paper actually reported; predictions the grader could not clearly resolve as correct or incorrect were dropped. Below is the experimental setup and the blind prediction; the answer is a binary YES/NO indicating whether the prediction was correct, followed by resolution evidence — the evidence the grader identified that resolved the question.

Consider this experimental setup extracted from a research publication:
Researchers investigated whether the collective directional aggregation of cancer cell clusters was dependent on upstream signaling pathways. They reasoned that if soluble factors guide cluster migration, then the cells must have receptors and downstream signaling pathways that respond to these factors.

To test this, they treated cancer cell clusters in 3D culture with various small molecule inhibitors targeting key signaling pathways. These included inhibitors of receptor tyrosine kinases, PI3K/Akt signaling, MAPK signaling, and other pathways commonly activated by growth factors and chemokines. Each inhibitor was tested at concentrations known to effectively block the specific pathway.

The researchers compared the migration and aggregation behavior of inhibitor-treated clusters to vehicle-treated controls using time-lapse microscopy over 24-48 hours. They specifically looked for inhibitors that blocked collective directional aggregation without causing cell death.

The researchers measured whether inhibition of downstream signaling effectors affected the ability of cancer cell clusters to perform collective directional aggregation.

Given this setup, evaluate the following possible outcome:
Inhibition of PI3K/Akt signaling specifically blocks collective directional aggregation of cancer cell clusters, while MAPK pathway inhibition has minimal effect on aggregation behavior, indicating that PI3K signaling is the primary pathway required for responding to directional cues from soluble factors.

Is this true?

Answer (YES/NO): NO